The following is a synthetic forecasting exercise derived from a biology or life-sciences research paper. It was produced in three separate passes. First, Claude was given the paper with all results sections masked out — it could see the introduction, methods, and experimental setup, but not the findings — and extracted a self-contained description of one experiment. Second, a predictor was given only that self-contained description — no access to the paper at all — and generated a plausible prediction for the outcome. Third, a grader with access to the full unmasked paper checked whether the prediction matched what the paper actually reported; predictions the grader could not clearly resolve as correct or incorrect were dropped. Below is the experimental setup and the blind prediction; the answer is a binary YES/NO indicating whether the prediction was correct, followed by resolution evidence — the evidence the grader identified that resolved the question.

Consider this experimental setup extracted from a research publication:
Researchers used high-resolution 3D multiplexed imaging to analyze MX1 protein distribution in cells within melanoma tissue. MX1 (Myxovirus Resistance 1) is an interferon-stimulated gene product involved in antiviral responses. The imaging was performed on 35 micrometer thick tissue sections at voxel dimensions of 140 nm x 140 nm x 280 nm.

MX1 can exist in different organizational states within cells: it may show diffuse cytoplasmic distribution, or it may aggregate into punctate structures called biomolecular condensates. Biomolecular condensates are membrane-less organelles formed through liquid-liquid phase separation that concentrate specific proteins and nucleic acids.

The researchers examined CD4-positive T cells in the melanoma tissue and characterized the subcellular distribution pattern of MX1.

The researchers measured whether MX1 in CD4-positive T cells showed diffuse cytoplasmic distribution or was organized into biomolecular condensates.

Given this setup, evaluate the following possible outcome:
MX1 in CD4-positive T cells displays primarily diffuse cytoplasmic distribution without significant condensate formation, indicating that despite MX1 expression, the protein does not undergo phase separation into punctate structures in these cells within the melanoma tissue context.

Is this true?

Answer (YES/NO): NO